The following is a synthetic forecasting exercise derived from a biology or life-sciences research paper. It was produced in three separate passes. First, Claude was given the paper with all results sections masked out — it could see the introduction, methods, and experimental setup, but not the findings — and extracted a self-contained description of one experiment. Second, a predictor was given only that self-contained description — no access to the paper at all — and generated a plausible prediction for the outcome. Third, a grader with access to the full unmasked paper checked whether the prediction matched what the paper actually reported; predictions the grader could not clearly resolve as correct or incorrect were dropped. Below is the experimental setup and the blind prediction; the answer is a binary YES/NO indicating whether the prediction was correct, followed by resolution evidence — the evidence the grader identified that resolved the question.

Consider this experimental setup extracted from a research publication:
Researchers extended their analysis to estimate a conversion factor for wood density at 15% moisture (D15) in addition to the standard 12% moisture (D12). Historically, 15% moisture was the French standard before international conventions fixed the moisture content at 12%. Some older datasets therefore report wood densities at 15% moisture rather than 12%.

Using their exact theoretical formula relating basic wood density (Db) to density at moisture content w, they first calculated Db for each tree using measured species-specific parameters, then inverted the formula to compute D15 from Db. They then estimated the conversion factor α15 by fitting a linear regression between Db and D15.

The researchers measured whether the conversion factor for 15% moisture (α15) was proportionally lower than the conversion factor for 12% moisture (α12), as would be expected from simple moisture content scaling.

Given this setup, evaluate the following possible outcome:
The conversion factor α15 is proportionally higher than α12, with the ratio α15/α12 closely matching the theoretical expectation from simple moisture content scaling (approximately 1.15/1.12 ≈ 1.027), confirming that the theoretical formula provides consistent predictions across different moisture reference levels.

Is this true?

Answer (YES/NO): NO